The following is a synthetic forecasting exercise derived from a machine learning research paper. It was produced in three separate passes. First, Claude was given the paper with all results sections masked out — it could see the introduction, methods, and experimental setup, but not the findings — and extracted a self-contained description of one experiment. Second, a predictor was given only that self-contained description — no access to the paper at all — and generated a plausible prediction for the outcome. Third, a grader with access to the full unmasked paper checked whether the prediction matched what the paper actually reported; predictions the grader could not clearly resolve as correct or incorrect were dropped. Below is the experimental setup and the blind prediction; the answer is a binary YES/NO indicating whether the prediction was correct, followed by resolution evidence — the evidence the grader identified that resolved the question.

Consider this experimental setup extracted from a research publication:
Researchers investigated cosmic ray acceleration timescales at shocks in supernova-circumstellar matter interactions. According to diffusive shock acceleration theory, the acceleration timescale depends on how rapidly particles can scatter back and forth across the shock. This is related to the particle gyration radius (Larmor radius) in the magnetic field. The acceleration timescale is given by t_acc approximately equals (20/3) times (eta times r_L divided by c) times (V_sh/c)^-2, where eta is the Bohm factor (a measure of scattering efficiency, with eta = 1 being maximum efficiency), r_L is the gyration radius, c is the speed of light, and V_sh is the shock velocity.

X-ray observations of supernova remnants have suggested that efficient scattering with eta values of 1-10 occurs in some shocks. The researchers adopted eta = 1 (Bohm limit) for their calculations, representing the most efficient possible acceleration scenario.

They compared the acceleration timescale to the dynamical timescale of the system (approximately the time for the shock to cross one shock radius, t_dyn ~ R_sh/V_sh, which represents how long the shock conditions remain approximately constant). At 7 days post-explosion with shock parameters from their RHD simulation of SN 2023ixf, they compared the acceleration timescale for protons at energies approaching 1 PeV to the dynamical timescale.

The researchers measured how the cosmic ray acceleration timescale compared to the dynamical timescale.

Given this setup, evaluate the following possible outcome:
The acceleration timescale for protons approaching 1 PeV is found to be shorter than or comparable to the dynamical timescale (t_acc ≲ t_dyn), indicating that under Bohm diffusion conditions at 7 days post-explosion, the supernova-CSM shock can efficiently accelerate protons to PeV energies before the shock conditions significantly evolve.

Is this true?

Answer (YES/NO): NO